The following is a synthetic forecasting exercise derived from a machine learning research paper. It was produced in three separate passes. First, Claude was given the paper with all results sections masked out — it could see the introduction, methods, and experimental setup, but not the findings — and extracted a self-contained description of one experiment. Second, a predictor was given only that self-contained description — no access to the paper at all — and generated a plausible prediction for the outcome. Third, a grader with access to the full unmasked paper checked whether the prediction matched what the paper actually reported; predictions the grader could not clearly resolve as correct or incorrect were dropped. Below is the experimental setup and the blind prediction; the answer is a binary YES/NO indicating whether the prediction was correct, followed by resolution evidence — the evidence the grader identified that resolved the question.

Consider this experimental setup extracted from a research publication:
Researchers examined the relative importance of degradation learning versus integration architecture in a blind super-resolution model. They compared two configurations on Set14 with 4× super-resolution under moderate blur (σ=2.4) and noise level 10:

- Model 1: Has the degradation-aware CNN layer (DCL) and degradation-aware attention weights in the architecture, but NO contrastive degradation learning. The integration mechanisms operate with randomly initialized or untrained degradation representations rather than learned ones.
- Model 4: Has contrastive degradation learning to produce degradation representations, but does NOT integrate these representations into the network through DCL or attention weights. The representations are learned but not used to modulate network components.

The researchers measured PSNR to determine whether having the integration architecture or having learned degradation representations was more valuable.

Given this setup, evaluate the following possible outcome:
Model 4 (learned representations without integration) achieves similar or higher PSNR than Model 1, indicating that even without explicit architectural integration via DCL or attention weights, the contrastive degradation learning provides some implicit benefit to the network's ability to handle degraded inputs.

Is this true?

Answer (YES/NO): YES